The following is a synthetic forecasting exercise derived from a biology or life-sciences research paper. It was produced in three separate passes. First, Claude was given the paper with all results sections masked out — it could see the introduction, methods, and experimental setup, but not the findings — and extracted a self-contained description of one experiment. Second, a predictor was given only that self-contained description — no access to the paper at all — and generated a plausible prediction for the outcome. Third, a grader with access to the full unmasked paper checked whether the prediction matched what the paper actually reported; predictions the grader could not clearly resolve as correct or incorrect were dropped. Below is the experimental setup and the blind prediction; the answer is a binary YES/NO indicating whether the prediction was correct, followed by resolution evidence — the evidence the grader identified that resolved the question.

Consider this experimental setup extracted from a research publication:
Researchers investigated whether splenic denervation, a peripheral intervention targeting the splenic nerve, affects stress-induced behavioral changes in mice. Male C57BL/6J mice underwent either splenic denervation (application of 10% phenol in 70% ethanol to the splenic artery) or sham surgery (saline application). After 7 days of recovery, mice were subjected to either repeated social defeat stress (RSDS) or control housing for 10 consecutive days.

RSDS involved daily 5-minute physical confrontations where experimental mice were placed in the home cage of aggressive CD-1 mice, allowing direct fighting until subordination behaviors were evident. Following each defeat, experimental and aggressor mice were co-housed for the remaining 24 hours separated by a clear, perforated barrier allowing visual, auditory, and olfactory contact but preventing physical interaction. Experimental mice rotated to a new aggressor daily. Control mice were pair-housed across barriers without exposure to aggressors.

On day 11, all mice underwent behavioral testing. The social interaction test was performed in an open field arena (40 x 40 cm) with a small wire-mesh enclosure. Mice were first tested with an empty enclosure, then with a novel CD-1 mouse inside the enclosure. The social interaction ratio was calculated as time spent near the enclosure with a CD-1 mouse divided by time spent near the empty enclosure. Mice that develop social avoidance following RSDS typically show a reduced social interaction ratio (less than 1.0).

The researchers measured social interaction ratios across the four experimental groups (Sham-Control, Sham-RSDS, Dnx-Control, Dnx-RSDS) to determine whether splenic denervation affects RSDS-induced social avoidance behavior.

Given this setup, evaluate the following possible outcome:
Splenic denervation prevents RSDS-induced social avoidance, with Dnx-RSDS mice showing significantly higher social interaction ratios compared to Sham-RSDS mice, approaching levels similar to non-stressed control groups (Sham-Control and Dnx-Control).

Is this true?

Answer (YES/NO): NO